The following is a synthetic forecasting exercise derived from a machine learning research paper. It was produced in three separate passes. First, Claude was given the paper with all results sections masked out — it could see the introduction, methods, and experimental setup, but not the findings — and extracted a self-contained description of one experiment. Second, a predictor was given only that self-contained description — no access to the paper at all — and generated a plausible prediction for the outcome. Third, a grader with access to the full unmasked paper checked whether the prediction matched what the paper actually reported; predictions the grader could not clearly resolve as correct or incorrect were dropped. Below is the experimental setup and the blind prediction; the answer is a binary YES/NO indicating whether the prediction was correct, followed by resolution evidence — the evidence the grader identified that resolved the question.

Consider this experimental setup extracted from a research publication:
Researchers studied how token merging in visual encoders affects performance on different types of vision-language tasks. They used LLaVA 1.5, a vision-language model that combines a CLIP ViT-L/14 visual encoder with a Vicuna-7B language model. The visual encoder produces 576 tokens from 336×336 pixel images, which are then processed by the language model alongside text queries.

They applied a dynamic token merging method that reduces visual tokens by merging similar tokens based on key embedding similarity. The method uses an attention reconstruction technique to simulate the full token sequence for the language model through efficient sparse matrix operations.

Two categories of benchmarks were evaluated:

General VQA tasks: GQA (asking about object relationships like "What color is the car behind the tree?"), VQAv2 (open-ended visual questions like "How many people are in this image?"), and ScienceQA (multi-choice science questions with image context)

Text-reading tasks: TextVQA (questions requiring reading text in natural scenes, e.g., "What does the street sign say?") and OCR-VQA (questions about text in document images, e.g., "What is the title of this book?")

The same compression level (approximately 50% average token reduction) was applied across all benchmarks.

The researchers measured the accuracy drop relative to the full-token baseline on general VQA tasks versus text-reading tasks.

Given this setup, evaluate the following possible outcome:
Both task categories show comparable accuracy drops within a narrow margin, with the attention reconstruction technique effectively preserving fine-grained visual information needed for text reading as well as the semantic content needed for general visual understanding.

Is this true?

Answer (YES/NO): NO